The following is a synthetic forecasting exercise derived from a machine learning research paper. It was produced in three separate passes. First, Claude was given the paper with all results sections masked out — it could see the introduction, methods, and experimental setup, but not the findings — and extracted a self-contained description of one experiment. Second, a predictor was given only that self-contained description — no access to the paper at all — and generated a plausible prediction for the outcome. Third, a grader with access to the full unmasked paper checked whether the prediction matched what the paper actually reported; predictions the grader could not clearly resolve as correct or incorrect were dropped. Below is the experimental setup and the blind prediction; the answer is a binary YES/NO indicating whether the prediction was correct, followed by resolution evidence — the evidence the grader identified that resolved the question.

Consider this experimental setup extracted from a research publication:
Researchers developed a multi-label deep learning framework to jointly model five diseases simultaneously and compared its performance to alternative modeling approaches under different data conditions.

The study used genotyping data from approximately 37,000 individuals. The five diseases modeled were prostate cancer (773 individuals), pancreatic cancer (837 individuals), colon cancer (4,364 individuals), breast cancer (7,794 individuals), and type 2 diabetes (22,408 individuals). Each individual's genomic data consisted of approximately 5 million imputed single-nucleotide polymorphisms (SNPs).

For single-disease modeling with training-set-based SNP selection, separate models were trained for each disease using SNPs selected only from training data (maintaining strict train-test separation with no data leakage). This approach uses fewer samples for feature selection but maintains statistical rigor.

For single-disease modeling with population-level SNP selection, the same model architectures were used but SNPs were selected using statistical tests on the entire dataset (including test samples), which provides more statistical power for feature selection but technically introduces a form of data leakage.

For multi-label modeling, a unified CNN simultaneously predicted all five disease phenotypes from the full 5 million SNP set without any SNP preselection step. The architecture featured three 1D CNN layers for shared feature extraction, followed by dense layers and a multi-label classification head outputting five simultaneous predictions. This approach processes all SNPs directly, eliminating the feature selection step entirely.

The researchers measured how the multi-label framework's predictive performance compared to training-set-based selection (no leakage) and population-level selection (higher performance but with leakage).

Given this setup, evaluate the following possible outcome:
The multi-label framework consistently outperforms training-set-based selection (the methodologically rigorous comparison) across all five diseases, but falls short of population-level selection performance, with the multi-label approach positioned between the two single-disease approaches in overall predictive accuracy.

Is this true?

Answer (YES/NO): YES